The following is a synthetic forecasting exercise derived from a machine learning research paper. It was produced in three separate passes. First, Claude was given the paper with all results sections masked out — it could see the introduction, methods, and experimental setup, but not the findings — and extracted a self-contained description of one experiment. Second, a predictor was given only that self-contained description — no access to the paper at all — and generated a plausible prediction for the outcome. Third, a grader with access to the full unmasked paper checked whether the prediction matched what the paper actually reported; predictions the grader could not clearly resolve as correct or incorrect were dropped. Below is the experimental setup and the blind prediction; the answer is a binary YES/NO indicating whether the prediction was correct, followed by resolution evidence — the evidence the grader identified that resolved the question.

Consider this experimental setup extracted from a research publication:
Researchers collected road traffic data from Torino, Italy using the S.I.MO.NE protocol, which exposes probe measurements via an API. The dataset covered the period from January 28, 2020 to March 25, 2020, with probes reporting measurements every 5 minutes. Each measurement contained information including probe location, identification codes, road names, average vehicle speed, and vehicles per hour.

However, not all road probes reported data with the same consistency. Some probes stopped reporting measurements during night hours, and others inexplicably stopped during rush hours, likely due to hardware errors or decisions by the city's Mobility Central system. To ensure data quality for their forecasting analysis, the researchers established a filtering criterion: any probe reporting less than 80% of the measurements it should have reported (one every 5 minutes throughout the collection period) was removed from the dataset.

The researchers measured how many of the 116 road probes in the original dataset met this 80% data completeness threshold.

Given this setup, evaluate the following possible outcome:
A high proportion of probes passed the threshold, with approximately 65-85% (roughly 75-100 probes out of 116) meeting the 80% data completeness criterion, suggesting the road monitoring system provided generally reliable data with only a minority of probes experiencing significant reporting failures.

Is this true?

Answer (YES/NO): YES